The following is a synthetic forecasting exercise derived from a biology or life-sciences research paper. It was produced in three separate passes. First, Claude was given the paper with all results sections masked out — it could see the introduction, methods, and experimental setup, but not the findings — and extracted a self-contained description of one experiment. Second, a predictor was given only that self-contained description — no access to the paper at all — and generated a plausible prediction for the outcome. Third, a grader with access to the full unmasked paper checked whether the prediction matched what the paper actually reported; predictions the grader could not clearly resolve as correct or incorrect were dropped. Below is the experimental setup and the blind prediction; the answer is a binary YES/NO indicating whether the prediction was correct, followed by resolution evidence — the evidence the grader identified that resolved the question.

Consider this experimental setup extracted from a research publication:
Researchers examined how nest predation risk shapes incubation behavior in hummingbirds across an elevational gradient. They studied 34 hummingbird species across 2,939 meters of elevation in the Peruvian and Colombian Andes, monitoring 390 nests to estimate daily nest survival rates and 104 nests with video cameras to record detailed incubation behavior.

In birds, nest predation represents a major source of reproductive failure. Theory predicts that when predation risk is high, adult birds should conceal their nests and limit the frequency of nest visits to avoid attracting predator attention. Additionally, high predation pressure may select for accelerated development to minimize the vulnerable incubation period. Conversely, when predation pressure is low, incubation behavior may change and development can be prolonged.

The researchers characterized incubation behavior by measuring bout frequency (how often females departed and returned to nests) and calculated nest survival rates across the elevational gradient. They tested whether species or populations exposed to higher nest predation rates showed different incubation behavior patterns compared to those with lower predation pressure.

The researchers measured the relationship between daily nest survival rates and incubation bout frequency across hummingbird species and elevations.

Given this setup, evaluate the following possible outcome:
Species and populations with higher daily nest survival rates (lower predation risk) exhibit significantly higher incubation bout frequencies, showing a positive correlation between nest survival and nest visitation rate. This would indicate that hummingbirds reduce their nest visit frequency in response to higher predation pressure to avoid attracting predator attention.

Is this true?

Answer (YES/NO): YES